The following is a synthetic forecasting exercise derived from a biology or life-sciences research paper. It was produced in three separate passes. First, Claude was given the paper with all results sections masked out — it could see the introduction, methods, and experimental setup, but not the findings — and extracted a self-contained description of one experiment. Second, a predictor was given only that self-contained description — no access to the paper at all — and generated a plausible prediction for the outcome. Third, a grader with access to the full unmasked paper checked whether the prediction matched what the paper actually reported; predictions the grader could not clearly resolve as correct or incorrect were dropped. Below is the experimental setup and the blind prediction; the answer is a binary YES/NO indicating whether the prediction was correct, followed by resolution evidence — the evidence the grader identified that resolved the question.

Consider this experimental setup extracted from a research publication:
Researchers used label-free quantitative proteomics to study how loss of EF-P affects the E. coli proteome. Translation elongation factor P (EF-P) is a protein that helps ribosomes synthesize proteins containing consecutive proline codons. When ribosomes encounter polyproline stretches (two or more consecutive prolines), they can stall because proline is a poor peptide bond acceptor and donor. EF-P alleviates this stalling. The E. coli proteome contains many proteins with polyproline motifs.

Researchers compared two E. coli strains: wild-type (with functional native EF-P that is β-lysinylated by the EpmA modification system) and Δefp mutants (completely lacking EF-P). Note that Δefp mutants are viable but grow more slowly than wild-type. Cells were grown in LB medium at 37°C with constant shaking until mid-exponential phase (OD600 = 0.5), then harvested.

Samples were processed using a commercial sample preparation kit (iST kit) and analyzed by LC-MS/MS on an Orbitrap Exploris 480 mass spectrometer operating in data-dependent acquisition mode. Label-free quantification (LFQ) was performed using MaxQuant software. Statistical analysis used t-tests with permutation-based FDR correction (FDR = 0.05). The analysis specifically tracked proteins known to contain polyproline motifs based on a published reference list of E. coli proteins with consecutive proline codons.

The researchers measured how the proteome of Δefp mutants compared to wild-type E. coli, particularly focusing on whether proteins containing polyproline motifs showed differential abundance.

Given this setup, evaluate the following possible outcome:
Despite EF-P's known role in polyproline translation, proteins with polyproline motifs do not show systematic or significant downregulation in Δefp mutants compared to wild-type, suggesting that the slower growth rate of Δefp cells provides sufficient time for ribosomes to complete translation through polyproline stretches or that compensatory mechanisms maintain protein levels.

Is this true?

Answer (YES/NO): NO